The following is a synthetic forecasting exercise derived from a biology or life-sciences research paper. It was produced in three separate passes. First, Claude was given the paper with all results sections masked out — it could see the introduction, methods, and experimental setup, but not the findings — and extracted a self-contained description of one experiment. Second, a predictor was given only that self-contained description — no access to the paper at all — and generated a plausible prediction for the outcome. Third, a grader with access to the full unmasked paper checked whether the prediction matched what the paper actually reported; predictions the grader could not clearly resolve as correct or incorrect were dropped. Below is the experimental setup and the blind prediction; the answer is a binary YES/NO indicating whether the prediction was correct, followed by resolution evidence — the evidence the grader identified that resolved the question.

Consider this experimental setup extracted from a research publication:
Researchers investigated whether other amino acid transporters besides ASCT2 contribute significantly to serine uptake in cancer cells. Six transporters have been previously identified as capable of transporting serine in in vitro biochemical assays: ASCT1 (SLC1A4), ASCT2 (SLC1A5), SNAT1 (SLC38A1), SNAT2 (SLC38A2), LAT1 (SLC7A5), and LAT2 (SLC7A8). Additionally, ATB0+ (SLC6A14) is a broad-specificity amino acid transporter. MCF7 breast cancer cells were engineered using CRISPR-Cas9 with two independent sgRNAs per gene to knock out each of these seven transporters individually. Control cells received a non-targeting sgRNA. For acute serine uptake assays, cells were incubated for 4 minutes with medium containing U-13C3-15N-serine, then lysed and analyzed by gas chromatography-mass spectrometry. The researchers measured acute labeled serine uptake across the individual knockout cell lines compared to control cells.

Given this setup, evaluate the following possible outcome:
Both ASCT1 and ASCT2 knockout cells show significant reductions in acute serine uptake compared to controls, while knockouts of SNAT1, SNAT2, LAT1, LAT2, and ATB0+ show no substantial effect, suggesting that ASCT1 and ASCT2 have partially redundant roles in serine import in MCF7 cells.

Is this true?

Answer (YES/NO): NO